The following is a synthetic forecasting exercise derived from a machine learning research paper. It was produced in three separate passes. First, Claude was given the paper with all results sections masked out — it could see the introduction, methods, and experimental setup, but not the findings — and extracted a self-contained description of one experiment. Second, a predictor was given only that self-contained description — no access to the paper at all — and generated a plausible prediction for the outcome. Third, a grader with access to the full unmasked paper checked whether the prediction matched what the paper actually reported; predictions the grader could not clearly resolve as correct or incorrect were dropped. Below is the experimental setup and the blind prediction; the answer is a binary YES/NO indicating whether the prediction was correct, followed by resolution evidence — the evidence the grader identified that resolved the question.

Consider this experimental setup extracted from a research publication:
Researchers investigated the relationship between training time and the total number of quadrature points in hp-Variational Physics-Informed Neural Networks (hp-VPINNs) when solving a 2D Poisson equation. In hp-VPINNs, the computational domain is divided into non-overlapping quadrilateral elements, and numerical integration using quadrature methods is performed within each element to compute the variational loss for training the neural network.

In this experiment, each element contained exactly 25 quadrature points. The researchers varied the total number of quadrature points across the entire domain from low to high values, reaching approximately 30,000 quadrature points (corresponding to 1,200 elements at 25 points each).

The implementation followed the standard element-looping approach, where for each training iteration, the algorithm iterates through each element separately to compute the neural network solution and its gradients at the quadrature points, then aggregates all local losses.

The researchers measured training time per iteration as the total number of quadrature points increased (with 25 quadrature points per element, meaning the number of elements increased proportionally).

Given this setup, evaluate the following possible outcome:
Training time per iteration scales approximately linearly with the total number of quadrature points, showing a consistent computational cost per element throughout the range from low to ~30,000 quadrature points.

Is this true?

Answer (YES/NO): YES